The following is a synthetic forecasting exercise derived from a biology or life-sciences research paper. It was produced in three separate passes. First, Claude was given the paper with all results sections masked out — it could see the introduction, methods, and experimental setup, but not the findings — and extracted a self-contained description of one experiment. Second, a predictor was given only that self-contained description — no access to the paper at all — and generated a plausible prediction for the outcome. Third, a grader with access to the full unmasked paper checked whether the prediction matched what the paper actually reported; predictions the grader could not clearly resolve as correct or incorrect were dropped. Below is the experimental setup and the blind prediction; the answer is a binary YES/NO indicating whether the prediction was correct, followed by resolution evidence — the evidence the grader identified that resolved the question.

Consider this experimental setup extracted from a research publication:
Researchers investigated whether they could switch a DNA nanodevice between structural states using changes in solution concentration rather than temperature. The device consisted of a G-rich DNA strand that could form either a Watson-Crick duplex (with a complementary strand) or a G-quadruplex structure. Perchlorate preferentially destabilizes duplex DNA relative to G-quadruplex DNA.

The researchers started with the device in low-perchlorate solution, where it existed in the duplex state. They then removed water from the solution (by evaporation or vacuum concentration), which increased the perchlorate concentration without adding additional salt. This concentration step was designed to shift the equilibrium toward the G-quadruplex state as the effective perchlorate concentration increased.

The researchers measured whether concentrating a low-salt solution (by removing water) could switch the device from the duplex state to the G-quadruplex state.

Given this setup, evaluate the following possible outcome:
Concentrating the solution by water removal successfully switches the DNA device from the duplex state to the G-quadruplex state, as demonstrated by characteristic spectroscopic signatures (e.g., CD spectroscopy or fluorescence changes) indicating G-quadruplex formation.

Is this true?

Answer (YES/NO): YES